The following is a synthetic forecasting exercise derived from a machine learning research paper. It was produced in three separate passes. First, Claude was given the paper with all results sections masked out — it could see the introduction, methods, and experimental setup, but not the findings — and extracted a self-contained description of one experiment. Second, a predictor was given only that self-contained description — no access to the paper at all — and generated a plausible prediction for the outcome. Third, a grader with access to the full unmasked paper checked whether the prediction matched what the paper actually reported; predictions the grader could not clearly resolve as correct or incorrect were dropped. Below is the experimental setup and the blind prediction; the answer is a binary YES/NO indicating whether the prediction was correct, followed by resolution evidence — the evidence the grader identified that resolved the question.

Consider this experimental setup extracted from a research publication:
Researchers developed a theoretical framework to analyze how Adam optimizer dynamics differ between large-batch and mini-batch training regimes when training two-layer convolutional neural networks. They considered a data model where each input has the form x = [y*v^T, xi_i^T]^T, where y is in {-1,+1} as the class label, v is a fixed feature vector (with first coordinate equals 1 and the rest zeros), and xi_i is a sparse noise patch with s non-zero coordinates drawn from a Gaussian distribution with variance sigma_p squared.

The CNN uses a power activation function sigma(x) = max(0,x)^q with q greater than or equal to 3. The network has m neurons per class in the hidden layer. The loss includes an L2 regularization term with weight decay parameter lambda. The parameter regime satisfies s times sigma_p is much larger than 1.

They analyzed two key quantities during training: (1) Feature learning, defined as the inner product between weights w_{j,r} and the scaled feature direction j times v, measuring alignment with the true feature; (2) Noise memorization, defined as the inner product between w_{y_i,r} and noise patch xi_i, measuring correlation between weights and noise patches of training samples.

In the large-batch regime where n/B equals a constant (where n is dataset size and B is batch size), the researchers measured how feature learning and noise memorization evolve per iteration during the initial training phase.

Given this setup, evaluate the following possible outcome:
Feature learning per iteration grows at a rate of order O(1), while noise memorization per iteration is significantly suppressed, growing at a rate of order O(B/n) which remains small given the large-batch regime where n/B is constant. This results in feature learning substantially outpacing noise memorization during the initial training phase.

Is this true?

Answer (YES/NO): NO